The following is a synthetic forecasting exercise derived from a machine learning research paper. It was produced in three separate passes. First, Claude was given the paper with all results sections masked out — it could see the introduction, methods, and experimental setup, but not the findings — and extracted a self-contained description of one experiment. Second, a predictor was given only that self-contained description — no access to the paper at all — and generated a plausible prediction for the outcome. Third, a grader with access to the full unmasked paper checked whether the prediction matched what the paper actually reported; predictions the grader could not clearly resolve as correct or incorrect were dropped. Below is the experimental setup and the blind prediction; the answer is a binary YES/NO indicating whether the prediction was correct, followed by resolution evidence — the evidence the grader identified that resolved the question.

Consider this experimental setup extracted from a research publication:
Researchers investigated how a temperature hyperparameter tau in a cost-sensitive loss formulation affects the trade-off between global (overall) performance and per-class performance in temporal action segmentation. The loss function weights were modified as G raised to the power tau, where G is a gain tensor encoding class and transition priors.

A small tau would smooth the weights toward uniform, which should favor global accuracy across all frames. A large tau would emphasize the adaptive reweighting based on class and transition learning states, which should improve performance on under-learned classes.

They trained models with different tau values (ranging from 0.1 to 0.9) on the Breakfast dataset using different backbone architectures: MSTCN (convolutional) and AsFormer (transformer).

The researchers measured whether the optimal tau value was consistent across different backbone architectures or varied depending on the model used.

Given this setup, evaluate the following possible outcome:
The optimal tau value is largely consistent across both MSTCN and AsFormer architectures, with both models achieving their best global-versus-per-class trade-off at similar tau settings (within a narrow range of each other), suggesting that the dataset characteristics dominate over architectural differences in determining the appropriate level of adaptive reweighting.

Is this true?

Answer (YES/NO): NO